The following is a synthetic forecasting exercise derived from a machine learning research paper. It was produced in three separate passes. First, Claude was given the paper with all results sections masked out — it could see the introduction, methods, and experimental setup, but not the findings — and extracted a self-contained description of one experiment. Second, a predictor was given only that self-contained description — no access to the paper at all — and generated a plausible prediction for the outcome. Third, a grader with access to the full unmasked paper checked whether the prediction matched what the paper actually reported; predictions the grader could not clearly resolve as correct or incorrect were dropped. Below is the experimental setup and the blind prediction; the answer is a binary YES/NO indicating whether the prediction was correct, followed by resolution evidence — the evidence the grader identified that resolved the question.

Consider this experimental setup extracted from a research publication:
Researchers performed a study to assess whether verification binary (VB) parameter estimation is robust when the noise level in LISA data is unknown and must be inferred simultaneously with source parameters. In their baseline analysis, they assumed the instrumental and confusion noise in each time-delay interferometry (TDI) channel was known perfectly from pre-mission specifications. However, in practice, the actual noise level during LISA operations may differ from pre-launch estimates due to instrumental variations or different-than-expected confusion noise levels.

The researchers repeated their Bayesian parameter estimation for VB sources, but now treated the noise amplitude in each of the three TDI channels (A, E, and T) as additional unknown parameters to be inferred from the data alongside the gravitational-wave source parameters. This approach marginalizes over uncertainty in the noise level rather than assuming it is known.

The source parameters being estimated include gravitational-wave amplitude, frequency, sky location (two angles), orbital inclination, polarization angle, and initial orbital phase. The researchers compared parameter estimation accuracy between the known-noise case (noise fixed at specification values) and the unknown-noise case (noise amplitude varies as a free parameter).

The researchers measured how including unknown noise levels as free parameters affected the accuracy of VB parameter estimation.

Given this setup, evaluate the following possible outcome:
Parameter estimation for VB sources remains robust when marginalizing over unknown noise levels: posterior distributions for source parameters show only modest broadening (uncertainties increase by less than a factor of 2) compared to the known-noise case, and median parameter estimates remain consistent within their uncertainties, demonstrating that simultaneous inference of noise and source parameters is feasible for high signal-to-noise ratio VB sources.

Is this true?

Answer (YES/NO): YES